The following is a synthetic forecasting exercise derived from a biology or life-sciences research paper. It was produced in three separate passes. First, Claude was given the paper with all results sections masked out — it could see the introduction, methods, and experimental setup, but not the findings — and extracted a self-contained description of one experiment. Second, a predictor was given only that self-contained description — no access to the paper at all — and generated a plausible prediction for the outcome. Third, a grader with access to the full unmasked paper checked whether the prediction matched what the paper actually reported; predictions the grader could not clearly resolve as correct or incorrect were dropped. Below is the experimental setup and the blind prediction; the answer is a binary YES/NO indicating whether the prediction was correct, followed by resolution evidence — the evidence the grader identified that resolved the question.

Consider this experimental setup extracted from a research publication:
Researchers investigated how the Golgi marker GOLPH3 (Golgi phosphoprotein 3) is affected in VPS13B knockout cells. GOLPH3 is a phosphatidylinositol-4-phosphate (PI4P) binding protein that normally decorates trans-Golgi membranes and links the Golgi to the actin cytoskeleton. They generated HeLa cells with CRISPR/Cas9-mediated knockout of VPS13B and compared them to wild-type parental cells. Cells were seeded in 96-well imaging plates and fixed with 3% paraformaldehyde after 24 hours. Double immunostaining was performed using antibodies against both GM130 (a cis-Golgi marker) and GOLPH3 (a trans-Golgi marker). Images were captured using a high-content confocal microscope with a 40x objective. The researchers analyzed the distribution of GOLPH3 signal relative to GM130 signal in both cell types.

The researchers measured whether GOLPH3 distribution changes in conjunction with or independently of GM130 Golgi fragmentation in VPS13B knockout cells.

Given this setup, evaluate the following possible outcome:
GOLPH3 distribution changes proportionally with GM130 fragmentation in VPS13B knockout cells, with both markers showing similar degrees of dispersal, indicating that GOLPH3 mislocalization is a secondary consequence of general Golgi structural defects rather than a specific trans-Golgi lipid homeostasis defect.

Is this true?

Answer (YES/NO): YES